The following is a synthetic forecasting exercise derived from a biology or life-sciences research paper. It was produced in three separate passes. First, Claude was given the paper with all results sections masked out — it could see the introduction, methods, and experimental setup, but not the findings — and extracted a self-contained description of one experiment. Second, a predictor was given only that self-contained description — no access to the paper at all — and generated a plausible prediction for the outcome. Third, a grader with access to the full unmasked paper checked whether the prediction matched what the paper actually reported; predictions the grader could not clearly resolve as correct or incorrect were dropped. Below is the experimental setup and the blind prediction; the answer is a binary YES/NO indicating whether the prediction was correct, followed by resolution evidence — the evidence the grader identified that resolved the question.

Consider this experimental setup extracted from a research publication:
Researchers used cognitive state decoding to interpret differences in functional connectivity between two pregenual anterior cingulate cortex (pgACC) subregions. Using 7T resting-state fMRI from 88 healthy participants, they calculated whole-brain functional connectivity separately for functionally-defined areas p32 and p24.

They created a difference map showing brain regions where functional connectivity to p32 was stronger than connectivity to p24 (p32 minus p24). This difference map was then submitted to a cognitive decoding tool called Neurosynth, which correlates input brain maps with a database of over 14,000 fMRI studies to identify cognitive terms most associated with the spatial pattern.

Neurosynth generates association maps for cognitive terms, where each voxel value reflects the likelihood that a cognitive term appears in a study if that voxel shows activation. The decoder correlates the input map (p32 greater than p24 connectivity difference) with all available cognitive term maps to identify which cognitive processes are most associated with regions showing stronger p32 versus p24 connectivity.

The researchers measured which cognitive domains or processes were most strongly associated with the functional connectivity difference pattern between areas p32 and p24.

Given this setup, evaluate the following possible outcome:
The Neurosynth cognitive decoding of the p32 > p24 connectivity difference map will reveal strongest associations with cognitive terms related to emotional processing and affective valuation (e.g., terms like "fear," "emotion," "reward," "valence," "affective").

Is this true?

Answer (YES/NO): NO